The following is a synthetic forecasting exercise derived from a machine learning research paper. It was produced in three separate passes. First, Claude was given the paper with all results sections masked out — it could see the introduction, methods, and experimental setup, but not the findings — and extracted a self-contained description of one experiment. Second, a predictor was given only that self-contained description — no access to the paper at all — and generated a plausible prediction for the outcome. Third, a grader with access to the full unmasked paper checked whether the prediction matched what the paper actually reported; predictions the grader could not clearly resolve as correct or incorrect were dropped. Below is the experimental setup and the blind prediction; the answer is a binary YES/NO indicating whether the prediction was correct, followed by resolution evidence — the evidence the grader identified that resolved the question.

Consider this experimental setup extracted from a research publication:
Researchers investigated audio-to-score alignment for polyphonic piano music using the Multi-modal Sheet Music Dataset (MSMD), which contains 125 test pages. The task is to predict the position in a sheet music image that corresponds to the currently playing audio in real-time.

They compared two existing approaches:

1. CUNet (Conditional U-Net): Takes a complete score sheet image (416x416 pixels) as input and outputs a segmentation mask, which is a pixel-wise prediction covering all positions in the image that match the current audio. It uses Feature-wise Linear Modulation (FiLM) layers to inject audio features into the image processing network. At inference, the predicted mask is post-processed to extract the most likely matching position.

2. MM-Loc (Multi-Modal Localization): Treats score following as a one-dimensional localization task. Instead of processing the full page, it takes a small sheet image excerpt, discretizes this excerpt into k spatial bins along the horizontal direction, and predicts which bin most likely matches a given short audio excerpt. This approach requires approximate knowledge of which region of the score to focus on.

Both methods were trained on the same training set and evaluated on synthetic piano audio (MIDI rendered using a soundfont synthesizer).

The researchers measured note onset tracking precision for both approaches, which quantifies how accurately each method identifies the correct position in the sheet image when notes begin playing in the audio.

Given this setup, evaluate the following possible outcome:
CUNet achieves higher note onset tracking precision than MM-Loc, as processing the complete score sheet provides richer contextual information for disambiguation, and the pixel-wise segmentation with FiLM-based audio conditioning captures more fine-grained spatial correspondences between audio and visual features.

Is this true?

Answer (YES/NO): YES